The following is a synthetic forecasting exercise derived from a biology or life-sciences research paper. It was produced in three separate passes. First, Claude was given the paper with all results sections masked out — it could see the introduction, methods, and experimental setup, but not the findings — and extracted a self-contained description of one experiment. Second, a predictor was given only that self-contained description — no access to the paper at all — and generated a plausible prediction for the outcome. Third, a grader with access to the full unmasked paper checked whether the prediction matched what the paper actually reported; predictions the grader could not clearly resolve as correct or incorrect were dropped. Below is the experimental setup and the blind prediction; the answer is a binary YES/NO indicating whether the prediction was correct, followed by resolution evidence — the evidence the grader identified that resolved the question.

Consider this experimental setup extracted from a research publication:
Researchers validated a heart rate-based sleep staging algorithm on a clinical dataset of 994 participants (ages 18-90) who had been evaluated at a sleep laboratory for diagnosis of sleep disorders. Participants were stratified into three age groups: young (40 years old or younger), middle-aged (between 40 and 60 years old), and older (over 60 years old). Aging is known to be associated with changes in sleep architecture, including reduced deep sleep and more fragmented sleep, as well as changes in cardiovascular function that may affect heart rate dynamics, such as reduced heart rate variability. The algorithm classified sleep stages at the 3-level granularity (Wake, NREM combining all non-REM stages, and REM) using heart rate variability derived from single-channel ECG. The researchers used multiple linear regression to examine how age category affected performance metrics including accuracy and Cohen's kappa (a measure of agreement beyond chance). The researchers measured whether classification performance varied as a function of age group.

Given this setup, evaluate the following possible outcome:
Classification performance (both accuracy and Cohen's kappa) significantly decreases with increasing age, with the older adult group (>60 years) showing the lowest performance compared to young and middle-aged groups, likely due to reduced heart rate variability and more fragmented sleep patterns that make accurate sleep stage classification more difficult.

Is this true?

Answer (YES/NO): YES